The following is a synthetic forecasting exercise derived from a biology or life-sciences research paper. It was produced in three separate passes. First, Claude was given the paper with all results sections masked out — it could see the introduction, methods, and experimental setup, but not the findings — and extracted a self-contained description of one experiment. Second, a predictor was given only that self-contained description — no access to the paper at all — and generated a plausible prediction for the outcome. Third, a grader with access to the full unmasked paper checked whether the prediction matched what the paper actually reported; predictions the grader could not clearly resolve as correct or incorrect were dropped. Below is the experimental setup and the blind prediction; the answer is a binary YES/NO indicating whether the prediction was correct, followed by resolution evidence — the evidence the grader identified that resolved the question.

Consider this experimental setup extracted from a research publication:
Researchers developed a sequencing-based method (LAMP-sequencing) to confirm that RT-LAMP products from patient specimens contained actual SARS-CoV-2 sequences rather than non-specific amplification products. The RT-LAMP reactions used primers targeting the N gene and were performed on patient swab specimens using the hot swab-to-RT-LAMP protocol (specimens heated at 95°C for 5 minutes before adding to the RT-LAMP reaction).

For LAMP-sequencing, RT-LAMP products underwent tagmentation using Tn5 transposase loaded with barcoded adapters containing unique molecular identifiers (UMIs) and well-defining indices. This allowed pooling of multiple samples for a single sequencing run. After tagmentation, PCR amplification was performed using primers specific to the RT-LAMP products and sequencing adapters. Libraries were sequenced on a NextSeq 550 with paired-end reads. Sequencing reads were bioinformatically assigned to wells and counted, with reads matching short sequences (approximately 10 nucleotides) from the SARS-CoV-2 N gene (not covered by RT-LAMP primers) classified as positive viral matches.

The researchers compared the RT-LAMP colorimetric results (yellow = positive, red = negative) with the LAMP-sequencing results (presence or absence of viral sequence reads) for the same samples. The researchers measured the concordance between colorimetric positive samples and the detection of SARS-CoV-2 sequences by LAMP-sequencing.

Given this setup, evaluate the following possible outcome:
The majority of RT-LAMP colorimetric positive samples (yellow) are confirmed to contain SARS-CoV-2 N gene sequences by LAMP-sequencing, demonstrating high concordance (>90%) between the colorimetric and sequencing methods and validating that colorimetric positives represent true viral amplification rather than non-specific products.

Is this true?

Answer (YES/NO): YES